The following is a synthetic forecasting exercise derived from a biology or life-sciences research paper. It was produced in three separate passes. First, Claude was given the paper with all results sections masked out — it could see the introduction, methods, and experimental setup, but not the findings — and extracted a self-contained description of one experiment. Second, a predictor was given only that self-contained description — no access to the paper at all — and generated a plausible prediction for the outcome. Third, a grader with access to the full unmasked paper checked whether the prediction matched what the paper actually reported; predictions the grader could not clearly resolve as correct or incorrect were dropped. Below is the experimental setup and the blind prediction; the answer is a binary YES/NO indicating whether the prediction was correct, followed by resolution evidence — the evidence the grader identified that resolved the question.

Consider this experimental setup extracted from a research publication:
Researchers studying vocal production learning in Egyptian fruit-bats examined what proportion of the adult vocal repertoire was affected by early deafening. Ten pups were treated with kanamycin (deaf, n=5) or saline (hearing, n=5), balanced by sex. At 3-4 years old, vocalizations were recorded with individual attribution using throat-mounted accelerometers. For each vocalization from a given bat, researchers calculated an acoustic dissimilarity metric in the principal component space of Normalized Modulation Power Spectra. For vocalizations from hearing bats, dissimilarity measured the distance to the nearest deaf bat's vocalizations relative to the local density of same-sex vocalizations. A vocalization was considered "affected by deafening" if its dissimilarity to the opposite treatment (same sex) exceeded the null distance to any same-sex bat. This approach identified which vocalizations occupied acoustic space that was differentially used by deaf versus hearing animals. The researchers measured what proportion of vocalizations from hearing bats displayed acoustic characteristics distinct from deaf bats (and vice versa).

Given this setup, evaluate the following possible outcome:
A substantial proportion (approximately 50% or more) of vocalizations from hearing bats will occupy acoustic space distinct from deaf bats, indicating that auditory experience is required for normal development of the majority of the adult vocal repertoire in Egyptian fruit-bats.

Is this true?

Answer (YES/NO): NO